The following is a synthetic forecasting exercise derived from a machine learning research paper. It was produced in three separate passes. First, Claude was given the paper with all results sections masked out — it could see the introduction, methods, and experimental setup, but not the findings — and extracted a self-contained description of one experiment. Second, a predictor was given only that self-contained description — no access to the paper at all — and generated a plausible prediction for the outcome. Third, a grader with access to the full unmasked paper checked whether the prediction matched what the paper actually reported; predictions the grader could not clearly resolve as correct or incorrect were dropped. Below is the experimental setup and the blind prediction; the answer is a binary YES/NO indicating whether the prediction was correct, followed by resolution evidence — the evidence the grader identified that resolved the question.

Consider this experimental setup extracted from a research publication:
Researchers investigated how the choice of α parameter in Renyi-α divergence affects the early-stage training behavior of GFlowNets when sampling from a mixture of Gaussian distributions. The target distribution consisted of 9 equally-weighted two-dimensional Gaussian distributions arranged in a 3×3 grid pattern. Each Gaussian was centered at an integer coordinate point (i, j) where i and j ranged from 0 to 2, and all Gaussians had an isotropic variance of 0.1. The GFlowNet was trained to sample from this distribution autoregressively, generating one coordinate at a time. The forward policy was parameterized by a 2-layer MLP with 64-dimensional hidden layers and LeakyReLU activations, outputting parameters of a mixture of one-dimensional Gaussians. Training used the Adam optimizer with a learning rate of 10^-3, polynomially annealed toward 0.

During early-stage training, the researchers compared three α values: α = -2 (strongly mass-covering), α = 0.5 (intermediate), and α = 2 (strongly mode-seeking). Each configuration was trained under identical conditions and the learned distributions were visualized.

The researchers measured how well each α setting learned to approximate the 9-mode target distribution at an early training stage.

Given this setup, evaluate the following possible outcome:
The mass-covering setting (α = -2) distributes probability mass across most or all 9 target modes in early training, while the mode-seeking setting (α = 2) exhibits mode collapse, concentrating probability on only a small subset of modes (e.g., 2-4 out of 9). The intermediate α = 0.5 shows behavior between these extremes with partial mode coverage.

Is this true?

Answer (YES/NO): NO